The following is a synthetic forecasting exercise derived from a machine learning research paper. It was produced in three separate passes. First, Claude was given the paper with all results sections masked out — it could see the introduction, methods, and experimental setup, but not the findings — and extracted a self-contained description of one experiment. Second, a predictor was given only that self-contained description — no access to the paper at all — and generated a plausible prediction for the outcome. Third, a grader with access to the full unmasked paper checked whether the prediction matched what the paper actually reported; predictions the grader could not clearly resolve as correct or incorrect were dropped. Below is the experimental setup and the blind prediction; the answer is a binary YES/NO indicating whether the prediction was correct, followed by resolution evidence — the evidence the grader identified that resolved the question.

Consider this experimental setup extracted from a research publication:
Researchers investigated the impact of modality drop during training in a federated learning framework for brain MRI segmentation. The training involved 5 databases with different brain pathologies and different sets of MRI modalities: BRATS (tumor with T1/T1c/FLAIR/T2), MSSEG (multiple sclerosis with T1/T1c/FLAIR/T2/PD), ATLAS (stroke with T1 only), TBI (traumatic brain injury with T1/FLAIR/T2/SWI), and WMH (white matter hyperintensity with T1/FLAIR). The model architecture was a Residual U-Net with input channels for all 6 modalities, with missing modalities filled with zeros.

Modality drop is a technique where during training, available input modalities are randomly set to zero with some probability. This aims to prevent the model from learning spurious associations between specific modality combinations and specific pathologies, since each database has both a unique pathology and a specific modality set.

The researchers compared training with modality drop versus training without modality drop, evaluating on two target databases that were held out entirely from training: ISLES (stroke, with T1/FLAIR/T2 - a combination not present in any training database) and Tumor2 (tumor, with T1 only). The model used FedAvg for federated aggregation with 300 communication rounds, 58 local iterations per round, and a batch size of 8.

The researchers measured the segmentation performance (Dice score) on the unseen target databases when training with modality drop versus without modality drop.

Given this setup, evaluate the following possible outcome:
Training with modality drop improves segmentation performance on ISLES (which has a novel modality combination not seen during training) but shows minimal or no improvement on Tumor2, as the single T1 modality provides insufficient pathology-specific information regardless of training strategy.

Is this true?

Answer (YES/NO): NO